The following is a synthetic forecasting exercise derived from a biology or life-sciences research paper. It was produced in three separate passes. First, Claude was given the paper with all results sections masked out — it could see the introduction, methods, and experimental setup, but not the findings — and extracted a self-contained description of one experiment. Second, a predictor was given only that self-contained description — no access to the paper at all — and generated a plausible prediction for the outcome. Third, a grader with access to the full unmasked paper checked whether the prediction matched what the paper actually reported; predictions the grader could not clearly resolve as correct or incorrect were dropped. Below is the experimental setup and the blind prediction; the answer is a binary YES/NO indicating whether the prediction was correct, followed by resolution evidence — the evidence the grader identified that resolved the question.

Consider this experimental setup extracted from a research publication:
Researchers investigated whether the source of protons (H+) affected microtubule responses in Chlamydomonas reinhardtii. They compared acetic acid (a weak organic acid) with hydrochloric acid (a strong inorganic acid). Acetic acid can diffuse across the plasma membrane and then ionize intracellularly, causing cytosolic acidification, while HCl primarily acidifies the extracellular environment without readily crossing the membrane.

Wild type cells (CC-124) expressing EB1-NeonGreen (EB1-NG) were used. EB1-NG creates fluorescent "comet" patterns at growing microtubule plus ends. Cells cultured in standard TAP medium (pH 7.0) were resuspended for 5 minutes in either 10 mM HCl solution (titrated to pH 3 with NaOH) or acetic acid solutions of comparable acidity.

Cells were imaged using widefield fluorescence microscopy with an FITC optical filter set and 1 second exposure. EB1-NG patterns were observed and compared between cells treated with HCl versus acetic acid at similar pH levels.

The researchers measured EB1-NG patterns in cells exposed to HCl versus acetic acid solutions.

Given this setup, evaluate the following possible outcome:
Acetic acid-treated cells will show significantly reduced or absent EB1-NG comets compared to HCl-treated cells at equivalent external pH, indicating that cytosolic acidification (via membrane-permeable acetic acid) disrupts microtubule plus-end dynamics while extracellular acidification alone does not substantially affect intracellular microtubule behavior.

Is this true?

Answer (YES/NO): YES